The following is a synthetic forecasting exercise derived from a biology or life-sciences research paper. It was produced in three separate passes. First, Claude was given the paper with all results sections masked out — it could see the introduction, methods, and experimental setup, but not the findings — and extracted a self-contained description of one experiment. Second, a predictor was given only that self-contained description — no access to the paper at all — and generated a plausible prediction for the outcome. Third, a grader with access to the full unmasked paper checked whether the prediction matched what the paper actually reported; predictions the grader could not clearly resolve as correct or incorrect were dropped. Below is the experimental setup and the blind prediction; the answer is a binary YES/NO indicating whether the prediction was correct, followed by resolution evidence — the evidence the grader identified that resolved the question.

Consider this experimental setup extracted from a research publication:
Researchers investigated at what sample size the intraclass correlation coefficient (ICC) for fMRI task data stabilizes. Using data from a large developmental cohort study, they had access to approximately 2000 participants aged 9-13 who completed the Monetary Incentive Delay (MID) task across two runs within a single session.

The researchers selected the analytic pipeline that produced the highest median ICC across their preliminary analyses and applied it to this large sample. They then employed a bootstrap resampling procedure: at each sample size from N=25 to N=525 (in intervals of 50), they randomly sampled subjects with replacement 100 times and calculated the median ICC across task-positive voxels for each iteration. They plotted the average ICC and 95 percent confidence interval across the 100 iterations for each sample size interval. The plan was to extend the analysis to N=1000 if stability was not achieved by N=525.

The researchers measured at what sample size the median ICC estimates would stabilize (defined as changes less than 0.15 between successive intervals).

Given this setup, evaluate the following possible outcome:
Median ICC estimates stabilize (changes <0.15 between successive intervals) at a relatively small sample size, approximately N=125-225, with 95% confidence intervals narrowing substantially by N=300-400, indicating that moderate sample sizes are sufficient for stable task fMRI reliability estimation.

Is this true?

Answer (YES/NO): NO